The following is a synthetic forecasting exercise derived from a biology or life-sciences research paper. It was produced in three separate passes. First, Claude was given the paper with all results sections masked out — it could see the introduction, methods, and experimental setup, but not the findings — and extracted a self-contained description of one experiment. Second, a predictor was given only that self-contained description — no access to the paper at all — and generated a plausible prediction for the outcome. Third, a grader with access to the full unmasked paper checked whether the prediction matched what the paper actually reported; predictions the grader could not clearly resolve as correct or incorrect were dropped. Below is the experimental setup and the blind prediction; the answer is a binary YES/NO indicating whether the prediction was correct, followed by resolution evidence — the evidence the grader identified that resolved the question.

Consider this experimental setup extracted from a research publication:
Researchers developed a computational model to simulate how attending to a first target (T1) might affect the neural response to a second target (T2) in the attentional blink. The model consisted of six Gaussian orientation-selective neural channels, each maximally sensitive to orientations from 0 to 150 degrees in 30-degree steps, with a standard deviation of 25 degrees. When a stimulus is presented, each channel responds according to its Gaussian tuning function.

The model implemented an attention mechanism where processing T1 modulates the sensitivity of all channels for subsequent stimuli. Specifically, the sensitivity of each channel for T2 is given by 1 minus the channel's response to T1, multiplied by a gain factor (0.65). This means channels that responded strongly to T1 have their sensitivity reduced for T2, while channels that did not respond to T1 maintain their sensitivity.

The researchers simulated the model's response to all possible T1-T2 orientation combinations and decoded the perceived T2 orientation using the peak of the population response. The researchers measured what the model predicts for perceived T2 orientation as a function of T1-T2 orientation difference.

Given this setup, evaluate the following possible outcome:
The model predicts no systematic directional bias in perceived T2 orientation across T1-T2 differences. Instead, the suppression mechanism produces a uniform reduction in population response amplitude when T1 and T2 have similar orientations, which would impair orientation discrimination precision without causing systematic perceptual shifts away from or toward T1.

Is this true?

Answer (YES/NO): NO